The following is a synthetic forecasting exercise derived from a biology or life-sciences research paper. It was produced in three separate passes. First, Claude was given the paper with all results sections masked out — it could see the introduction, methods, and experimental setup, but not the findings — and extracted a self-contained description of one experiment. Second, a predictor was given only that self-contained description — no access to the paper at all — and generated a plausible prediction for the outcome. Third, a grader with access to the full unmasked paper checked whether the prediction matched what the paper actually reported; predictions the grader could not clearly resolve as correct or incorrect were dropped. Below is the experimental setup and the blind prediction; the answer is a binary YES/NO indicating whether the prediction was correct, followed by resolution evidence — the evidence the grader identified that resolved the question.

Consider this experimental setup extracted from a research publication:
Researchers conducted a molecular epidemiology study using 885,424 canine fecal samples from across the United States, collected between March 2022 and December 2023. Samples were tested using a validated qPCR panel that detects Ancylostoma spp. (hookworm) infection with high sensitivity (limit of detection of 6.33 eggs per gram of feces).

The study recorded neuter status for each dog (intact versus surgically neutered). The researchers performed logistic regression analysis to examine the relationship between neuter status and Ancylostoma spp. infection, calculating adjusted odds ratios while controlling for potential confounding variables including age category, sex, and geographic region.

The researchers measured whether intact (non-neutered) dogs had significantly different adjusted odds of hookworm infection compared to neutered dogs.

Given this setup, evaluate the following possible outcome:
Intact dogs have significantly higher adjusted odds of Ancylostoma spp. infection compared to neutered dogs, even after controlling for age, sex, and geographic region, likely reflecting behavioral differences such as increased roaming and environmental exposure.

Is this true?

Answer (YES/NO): YES